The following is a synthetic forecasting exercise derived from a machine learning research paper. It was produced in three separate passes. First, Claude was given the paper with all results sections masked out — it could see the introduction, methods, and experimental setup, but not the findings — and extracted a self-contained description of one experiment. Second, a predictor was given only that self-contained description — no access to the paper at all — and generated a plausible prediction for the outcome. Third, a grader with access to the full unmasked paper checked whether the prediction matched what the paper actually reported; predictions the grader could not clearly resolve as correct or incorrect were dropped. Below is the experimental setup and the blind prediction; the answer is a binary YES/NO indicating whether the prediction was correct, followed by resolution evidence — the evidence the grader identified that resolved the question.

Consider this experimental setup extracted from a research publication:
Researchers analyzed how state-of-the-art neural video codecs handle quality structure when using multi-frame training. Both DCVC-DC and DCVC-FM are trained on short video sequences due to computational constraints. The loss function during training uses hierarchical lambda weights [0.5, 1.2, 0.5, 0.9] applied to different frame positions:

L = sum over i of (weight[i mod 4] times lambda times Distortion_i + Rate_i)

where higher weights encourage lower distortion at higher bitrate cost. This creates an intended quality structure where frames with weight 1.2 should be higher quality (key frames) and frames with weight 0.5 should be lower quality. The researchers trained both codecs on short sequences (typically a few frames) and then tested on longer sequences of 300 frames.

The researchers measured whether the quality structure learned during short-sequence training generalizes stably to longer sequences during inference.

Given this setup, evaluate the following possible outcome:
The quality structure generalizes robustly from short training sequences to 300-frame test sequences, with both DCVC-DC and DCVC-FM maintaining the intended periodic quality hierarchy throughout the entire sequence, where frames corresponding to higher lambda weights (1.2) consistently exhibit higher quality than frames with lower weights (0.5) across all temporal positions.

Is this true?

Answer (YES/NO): NO